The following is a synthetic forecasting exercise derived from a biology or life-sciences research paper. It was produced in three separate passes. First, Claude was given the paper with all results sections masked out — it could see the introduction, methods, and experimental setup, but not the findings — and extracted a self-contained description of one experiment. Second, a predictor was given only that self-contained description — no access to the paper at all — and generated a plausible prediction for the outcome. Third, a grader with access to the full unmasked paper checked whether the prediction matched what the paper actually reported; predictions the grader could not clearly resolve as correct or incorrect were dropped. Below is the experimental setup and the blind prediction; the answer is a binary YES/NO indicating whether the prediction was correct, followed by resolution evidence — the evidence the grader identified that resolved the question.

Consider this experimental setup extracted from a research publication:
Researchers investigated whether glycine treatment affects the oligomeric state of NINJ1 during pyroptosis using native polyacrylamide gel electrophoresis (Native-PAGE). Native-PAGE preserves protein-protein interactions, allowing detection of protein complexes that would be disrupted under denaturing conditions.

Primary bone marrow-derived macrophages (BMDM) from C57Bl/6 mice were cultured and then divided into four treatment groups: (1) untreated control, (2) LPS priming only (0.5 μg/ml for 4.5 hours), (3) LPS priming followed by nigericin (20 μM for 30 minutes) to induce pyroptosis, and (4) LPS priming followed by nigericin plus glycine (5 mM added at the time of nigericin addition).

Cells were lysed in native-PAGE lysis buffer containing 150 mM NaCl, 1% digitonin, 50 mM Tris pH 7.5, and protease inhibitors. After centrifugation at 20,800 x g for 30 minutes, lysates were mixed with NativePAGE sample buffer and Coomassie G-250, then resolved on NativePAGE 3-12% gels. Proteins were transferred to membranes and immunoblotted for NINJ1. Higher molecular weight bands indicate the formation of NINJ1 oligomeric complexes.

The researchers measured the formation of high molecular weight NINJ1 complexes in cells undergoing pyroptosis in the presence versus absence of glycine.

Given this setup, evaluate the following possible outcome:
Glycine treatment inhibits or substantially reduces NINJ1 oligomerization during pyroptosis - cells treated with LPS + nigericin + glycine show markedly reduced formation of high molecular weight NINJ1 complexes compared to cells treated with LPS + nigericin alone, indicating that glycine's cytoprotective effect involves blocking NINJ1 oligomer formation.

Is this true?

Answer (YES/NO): YES